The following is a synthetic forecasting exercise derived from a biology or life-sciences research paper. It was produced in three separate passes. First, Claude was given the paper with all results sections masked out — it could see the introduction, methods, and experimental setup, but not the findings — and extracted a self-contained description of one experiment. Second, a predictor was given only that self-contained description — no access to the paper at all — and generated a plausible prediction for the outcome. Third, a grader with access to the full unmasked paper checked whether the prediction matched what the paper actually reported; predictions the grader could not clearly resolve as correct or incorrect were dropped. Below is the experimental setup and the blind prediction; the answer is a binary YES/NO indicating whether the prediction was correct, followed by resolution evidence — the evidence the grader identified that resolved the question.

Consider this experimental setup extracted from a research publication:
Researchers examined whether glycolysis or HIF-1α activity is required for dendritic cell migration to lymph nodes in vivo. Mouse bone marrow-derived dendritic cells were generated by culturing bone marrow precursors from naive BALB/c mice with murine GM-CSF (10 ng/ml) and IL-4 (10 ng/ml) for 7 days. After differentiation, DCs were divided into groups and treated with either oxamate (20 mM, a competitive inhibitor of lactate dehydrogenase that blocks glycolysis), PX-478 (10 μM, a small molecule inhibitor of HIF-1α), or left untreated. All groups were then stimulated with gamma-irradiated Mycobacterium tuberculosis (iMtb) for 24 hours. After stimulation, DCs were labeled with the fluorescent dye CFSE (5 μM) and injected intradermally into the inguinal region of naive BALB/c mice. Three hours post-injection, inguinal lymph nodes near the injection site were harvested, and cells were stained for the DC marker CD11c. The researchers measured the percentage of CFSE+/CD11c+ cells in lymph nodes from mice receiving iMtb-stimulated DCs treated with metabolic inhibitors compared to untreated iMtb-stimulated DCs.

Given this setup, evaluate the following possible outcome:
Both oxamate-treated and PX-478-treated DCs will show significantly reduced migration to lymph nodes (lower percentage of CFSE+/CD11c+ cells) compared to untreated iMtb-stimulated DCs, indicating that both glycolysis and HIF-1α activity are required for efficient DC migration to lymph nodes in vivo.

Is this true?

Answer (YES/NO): YES